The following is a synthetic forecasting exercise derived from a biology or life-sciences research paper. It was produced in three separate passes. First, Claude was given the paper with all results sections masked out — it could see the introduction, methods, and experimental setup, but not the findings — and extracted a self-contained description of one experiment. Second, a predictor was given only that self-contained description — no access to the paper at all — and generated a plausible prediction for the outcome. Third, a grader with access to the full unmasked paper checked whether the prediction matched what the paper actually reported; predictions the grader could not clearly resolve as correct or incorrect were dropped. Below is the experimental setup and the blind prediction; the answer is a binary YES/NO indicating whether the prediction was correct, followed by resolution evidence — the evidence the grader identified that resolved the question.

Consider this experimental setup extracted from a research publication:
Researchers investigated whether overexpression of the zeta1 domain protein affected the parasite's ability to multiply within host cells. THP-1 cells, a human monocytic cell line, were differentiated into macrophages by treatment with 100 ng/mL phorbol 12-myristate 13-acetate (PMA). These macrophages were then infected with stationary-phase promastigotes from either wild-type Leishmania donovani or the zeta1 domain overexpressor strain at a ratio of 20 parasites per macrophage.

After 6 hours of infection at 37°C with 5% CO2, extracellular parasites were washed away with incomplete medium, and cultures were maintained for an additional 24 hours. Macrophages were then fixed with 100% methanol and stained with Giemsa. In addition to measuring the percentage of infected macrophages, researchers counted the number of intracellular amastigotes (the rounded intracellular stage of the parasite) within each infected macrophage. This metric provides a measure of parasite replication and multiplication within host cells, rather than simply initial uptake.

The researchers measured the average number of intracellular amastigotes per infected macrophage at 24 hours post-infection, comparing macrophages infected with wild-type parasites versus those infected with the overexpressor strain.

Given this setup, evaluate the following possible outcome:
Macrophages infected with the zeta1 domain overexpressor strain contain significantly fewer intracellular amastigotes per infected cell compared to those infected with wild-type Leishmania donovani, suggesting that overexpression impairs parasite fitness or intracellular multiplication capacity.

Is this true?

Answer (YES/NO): YES